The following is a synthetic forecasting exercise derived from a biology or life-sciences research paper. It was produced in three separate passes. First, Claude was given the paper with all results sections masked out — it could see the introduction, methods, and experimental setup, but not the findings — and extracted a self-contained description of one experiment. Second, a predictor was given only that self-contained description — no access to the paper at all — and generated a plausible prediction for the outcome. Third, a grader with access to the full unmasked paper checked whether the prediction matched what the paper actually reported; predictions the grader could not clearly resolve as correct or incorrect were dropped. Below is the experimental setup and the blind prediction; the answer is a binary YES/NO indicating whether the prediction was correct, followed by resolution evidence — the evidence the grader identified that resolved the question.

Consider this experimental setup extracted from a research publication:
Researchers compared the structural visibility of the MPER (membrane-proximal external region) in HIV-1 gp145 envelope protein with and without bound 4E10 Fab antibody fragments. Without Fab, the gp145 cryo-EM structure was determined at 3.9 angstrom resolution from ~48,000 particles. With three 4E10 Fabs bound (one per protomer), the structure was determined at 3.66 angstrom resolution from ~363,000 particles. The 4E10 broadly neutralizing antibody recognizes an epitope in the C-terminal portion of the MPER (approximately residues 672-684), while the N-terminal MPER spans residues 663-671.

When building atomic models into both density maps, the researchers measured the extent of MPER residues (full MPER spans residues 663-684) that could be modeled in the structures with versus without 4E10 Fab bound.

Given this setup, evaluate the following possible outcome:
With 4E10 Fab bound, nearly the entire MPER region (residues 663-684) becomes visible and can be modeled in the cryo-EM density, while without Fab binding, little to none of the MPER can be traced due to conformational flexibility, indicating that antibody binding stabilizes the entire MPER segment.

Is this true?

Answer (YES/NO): NO